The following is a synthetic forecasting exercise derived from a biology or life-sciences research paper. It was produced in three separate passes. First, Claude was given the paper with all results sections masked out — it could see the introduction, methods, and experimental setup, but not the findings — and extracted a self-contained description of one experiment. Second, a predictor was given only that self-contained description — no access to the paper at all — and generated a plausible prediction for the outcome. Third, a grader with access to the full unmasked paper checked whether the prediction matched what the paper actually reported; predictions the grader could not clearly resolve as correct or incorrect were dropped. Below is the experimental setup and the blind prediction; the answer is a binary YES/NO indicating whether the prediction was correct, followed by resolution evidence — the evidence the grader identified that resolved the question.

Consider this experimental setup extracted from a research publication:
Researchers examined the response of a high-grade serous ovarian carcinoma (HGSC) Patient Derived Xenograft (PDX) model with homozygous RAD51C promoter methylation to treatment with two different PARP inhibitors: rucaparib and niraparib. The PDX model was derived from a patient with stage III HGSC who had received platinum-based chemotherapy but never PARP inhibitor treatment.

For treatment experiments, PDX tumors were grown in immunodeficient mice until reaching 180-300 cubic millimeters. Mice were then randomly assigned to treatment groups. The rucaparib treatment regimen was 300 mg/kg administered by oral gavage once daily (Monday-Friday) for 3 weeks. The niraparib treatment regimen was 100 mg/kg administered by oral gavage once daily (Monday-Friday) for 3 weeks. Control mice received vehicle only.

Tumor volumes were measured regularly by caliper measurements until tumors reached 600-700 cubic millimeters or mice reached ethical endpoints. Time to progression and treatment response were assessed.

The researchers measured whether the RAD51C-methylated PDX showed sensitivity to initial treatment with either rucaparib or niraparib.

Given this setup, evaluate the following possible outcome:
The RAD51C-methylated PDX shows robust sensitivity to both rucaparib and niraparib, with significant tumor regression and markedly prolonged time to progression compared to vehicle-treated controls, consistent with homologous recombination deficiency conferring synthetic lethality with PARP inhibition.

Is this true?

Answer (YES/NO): YES